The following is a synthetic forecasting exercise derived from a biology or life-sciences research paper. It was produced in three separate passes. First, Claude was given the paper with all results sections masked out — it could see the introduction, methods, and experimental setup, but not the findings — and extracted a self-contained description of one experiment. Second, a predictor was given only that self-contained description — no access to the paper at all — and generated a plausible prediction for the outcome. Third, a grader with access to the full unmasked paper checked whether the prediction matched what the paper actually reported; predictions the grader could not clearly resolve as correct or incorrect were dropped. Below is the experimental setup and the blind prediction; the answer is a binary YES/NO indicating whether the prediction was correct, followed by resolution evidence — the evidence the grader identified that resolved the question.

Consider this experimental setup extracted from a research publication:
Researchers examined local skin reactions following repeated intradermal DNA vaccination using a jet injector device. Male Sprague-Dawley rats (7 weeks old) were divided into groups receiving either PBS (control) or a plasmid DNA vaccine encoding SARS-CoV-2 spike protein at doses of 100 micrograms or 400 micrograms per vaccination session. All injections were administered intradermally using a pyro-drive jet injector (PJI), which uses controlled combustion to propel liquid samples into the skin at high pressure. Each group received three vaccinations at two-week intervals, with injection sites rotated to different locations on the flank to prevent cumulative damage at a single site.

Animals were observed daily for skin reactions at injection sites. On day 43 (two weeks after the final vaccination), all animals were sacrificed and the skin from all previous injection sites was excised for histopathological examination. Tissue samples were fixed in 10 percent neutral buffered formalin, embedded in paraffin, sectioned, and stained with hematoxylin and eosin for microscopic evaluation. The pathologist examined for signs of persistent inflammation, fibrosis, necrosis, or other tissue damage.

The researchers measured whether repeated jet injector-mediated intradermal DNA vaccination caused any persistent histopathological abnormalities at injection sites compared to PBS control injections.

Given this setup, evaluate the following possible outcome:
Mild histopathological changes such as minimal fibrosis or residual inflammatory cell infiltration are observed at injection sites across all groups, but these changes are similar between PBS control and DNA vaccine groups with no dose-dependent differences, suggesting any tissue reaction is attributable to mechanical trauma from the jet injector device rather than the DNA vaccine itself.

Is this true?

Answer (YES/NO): NO